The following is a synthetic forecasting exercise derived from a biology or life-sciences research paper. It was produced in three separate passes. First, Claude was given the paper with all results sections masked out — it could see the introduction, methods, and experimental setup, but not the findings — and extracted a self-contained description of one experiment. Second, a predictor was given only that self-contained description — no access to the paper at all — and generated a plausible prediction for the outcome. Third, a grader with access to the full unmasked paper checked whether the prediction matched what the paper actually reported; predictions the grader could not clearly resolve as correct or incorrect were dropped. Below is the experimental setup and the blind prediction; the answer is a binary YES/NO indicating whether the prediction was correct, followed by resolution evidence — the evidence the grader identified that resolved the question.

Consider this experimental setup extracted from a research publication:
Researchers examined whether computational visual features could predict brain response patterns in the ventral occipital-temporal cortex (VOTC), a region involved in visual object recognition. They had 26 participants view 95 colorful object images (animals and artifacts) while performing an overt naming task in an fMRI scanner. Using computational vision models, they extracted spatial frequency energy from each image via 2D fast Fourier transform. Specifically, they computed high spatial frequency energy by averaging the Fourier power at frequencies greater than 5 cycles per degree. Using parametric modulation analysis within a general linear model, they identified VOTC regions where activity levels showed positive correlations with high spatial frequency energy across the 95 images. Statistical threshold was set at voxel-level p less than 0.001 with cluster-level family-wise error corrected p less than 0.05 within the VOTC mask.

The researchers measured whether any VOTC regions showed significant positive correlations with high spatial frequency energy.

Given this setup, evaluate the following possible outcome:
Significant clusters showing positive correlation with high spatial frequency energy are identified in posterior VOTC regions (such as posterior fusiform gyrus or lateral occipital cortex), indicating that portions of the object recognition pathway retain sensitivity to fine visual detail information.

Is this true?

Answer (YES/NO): NO